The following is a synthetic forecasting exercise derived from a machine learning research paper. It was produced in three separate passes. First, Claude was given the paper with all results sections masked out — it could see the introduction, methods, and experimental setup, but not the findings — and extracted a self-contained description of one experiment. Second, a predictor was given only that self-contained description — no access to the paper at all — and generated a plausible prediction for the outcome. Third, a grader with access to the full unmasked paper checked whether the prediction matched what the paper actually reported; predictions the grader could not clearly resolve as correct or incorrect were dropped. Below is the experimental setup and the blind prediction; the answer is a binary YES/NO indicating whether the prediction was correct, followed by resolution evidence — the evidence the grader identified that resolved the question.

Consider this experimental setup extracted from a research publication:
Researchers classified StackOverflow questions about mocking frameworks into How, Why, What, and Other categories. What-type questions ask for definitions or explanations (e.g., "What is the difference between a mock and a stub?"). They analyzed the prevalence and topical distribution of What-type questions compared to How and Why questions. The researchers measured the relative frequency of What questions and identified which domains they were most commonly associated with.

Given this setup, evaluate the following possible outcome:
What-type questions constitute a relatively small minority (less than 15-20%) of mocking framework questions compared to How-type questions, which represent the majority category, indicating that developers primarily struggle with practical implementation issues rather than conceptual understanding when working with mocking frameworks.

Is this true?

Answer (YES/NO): YES